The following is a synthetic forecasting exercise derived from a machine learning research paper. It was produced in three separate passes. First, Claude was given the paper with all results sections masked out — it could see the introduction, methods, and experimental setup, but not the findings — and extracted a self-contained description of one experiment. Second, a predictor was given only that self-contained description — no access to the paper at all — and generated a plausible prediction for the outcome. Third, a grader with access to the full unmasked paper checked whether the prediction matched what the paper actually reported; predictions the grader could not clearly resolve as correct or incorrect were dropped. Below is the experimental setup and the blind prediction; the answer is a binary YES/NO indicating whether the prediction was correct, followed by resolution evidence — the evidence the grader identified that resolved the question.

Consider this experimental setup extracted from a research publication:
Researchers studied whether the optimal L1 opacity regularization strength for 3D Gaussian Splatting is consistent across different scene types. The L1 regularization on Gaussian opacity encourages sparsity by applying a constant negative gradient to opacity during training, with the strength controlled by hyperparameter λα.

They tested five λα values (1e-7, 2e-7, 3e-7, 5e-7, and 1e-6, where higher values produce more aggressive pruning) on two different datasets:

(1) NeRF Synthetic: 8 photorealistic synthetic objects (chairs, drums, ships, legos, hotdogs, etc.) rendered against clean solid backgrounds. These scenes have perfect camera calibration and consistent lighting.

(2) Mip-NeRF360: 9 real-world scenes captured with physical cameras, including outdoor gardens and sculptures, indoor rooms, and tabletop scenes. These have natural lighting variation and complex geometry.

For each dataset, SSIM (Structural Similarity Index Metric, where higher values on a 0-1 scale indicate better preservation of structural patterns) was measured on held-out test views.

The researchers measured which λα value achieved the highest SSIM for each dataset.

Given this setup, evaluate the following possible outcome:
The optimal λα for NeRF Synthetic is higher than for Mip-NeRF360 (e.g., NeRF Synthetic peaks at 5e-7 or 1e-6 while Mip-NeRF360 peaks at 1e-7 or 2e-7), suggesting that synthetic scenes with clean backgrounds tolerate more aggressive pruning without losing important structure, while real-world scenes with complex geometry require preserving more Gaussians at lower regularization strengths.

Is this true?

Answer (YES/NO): NO